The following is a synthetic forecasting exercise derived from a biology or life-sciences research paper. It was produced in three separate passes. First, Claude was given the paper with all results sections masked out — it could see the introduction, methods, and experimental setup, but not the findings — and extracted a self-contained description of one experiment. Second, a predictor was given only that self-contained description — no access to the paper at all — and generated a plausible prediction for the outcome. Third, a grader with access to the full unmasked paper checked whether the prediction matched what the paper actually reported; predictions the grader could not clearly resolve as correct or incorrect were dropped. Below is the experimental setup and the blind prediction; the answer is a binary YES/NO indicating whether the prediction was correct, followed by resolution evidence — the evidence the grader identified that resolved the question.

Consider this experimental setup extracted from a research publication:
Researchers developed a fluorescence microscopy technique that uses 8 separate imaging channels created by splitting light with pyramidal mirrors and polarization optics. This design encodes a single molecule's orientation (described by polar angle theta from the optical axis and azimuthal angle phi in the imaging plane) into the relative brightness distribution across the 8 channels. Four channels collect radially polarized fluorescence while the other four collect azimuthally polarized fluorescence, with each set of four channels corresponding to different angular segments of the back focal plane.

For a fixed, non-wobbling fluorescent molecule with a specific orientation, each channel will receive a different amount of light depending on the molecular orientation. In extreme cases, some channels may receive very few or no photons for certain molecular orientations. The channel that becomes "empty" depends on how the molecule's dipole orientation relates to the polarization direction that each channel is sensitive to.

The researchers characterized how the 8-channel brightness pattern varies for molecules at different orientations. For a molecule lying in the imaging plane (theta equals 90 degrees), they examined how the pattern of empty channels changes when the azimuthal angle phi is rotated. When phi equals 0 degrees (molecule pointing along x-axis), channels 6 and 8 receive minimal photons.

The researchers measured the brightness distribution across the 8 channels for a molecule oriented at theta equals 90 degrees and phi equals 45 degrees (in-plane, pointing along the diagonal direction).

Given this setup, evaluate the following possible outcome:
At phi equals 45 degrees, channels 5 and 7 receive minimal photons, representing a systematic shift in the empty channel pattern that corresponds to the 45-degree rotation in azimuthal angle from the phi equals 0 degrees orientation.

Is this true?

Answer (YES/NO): NO